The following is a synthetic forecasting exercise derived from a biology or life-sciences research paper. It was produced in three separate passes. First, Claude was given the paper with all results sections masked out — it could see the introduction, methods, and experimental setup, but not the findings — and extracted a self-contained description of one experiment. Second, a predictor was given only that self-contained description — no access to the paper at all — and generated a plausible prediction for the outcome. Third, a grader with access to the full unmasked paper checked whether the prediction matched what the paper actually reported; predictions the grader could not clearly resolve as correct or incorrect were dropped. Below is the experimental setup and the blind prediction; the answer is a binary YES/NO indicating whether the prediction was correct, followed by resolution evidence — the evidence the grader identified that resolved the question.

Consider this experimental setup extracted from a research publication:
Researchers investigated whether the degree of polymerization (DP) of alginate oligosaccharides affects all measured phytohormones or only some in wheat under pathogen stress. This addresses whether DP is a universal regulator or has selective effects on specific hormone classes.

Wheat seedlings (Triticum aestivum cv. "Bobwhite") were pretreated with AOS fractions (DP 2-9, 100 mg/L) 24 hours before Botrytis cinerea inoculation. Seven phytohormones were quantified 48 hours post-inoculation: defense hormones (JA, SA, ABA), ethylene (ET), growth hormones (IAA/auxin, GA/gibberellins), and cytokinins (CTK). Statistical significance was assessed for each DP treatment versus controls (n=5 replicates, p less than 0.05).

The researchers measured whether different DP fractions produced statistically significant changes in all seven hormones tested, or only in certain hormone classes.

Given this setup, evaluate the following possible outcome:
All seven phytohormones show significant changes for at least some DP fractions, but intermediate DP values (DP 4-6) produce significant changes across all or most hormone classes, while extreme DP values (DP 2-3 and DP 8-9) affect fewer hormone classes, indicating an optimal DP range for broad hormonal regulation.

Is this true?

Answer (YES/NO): NO